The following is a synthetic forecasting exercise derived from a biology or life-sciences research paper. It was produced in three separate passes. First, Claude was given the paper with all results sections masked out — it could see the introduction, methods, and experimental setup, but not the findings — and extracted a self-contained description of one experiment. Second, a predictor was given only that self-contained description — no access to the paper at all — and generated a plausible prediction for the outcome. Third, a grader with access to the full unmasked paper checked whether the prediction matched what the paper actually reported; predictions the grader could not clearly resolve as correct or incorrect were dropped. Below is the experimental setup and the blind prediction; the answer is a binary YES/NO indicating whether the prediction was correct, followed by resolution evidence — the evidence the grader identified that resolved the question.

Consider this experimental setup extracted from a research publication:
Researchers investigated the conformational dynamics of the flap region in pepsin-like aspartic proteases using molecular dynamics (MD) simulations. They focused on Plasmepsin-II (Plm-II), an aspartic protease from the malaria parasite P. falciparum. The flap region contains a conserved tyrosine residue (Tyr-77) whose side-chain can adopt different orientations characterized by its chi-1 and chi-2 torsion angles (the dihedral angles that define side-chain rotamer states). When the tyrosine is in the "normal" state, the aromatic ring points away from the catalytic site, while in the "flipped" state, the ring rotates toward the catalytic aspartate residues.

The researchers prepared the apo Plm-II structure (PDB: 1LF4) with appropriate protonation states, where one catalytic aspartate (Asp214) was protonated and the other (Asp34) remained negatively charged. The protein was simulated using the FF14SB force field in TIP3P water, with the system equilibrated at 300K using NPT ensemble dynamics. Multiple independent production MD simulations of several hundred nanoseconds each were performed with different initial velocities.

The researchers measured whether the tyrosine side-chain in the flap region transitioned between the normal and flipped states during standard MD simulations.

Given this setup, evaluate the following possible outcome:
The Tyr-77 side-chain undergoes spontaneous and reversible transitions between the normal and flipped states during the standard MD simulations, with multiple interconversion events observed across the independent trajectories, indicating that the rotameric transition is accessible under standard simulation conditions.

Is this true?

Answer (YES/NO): NO